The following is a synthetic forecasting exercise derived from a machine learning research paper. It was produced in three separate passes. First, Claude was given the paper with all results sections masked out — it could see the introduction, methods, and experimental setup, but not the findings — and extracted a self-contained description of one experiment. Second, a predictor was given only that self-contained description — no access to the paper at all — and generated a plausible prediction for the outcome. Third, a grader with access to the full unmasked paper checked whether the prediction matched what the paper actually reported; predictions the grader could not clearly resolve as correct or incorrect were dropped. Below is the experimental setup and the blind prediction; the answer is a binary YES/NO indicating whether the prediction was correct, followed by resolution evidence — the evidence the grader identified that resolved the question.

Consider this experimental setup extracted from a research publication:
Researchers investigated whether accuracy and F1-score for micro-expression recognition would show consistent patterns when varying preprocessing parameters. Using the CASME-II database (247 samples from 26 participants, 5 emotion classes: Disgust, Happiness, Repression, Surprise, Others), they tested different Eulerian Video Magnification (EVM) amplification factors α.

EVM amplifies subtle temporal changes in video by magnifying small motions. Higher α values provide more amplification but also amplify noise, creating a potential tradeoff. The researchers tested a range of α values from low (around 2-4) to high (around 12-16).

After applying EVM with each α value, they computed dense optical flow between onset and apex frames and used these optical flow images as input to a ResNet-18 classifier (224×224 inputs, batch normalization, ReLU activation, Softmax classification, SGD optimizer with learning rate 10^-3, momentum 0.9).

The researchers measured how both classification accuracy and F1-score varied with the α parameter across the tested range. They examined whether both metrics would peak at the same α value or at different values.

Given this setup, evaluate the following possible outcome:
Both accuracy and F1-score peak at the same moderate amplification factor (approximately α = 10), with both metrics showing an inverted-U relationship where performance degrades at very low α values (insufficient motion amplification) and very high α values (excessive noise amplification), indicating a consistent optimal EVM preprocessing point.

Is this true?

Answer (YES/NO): NO